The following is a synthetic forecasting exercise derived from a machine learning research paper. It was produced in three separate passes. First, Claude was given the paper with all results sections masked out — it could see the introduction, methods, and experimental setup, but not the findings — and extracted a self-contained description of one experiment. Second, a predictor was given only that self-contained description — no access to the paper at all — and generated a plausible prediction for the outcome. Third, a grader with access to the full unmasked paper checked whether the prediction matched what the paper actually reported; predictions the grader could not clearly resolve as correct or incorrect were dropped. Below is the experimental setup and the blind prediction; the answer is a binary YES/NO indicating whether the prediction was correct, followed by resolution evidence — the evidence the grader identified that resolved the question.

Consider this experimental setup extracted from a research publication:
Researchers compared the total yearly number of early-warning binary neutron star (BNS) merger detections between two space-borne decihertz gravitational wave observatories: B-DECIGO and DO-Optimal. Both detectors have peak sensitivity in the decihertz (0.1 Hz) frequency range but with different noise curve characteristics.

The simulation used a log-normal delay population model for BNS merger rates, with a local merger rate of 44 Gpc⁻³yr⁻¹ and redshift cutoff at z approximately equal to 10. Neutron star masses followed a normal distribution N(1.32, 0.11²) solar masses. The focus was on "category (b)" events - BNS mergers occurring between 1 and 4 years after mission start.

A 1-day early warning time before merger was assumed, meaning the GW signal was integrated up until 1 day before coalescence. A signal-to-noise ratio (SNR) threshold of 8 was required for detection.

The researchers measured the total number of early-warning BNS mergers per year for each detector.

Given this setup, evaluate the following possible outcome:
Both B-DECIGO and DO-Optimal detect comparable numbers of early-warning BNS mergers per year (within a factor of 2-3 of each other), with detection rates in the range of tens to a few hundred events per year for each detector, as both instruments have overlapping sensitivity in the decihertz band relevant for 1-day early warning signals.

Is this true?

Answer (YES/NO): NO